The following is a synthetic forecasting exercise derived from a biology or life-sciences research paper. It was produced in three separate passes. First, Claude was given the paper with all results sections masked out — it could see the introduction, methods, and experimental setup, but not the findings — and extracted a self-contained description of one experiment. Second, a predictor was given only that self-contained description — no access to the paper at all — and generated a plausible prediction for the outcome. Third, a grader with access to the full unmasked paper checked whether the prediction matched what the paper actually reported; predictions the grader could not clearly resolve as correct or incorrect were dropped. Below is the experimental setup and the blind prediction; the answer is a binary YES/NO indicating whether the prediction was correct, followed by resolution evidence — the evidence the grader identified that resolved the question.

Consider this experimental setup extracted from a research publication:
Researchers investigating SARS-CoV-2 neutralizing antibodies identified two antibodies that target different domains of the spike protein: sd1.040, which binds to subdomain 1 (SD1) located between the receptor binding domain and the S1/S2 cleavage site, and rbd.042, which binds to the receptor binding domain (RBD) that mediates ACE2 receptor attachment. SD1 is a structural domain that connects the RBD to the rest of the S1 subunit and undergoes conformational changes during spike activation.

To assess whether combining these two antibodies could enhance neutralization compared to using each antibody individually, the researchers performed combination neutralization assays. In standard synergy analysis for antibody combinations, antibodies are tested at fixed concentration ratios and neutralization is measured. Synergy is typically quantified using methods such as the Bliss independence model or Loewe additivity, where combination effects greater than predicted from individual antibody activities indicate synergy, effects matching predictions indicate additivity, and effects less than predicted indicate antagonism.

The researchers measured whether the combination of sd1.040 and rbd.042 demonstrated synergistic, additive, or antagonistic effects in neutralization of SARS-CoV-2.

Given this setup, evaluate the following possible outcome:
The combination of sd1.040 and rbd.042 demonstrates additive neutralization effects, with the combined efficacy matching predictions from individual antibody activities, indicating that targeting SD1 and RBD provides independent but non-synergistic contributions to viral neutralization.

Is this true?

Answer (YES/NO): NO